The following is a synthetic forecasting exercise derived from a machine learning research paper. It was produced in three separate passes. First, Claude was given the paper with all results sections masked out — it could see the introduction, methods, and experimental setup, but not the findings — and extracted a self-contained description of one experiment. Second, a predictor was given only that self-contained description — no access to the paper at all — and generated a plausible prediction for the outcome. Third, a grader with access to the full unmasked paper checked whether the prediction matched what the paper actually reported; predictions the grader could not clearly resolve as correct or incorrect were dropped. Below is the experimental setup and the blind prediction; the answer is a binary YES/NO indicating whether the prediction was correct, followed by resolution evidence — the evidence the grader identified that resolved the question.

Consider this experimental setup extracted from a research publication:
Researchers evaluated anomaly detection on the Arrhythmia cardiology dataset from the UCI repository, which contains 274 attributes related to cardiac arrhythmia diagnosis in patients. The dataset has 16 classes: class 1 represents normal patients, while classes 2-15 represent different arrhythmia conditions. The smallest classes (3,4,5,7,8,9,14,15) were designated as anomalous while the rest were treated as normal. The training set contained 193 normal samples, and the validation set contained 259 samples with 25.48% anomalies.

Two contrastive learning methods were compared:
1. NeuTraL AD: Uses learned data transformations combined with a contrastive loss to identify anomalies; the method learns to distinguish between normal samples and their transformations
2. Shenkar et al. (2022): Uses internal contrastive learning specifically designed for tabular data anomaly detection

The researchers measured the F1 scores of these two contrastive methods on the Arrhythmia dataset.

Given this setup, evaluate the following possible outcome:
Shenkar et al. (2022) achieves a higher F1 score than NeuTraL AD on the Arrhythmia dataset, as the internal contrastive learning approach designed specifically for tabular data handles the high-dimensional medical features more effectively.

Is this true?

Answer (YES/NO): YES